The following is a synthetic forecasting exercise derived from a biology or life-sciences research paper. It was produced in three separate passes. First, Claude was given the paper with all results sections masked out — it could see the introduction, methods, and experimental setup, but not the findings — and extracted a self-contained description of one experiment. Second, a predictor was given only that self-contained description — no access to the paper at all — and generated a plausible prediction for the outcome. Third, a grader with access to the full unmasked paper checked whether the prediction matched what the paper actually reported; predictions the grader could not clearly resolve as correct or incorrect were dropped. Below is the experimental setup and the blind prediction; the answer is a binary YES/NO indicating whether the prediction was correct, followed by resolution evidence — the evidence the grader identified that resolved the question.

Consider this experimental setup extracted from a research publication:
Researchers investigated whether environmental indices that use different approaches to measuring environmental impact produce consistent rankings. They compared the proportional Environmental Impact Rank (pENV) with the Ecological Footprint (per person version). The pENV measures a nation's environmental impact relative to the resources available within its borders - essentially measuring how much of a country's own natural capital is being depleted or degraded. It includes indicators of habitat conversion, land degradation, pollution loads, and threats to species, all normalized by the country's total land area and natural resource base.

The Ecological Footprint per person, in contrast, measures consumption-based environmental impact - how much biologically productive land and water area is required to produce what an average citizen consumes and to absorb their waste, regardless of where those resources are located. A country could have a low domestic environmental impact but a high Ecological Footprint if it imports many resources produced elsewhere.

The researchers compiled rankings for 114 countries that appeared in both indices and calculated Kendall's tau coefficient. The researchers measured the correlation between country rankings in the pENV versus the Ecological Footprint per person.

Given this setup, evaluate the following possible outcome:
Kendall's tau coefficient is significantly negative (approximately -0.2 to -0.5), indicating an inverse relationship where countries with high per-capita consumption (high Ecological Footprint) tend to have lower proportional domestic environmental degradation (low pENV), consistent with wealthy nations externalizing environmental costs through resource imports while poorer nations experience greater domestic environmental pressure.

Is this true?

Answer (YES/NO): NO